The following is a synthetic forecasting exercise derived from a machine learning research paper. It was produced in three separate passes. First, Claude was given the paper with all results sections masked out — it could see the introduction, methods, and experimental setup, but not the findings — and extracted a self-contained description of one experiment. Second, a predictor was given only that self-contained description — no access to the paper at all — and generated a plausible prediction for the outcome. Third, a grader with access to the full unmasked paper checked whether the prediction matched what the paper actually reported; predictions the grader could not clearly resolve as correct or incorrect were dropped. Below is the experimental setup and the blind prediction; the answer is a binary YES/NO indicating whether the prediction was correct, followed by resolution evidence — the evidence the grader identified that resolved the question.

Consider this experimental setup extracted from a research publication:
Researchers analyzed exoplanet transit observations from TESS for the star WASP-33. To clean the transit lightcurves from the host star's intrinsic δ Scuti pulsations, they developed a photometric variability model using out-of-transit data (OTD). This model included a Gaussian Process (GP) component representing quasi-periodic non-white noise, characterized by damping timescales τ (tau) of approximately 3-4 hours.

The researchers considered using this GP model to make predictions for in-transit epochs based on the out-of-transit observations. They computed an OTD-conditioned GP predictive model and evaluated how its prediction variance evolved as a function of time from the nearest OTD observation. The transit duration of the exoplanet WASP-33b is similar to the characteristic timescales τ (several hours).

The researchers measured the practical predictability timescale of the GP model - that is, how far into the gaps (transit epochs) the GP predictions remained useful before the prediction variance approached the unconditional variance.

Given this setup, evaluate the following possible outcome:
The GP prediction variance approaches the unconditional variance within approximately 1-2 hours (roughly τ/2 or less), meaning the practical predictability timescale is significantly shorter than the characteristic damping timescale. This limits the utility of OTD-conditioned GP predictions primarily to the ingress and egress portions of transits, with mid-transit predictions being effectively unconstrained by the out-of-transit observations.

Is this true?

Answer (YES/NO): YES